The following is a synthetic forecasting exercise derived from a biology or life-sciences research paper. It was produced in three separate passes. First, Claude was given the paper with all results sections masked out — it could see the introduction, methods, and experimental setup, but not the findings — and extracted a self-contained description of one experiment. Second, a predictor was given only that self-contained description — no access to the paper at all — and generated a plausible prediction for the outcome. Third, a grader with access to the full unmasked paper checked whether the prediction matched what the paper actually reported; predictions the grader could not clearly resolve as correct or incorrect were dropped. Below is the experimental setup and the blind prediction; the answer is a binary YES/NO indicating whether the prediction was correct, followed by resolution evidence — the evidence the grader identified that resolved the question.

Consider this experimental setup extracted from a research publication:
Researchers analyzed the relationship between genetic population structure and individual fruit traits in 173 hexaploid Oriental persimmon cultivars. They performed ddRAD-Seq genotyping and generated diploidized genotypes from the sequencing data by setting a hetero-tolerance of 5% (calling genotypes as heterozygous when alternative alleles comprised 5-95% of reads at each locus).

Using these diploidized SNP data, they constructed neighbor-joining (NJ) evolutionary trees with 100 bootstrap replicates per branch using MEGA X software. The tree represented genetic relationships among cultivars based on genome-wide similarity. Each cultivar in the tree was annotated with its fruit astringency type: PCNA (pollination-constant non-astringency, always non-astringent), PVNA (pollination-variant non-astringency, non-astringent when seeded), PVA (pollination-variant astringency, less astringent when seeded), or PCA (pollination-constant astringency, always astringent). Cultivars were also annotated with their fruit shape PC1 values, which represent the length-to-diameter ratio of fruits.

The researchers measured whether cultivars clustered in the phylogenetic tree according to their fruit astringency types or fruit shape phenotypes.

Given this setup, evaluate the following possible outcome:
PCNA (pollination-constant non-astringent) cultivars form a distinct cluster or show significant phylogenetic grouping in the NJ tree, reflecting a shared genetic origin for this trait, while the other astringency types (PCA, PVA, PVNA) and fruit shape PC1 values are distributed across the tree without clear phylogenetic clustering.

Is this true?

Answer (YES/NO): YES